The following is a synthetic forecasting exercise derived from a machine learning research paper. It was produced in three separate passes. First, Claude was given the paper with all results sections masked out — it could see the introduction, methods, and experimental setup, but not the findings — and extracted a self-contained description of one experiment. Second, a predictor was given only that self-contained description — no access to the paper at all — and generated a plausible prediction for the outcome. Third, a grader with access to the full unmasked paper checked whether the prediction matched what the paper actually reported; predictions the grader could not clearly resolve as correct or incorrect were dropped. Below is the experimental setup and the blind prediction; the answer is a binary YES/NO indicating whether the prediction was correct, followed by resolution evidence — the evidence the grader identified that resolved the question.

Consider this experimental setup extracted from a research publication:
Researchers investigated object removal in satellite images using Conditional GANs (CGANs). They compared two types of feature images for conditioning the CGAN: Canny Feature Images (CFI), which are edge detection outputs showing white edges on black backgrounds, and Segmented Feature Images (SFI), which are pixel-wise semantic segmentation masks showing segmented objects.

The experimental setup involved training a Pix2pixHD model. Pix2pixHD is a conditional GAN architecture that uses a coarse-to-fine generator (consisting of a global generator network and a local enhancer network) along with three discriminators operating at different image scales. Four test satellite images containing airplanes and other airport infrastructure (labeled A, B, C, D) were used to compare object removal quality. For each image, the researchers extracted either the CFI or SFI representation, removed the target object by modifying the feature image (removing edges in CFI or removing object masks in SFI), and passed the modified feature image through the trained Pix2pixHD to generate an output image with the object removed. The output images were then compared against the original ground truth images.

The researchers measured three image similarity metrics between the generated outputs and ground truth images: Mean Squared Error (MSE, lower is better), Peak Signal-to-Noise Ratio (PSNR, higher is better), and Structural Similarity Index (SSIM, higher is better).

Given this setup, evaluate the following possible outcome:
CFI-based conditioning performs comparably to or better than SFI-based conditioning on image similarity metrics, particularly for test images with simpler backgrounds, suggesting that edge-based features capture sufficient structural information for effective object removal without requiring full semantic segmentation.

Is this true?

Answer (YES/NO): YES